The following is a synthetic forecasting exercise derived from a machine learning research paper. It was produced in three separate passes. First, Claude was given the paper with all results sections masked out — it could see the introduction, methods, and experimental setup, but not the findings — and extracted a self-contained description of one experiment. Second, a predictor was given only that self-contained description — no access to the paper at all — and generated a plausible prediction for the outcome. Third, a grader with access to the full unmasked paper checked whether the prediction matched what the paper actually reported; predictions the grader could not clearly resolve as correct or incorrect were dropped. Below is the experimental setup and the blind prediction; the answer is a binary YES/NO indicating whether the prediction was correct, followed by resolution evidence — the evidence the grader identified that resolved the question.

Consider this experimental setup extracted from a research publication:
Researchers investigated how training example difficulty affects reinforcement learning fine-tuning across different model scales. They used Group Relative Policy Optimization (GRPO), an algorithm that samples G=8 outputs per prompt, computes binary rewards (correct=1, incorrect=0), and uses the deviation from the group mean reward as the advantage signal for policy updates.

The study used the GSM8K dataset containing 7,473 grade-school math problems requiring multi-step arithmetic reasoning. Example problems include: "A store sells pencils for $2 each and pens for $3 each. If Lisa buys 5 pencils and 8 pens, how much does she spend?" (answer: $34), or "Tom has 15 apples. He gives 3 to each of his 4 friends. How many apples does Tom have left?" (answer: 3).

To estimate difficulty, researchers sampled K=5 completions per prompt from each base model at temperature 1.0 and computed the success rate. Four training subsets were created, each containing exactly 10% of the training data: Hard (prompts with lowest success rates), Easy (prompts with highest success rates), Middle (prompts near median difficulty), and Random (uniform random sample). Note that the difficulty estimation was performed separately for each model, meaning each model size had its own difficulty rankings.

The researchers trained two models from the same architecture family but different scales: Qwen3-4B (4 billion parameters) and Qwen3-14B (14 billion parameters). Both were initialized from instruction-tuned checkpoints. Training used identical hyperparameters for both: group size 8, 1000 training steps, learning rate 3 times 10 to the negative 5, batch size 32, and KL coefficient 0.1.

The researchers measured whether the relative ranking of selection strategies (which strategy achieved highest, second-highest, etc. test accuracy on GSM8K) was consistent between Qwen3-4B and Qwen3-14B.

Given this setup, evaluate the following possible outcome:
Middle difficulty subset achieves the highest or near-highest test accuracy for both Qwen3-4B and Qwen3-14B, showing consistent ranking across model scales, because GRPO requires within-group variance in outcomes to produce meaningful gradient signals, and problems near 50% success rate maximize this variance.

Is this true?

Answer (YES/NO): NO